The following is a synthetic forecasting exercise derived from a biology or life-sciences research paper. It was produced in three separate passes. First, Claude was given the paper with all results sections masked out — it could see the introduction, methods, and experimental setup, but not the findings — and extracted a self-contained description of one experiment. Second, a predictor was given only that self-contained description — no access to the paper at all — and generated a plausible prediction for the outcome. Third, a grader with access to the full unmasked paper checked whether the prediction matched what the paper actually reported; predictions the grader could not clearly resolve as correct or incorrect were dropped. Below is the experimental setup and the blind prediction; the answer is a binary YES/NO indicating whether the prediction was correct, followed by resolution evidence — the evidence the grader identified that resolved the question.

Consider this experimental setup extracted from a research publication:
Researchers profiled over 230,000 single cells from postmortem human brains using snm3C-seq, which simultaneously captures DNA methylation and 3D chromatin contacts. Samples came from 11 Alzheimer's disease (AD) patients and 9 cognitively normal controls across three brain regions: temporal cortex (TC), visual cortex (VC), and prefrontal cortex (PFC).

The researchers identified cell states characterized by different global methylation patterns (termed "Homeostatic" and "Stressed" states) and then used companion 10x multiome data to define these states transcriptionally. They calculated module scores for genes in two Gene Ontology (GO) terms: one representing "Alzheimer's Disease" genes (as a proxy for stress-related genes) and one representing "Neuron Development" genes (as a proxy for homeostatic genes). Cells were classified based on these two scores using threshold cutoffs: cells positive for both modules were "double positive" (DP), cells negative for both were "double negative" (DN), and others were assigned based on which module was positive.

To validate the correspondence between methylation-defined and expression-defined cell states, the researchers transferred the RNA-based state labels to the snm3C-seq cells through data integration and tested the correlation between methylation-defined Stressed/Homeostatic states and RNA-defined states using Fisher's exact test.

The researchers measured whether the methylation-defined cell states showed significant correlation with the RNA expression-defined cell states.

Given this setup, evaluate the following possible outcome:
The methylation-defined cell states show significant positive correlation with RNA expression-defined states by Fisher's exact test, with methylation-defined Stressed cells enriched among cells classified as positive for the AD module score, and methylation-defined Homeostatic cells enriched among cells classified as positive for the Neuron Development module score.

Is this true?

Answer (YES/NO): NO